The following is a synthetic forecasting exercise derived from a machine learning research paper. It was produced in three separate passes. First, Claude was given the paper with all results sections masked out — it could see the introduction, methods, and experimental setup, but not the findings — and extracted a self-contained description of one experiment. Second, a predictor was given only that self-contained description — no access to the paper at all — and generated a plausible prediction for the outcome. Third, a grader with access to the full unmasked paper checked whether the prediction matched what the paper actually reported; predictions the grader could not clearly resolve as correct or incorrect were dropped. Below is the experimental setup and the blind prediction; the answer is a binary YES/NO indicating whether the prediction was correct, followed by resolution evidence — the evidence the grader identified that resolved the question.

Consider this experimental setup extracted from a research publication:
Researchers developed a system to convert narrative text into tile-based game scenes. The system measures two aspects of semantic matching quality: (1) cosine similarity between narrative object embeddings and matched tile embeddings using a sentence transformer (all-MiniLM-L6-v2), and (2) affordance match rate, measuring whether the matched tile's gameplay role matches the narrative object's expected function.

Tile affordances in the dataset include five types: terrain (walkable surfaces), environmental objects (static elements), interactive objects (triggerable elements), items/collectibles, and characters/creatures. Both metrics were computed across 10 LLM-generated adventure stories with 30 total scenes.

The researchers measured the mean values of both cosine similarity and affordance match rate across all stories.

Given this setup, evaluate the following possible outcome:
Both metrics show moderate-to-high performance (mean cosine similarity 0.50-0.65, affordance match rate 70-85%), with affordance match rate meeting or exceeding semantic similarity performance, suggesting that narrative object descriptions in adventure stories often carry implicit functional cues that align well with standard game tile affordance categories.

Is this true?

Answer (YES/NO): NO